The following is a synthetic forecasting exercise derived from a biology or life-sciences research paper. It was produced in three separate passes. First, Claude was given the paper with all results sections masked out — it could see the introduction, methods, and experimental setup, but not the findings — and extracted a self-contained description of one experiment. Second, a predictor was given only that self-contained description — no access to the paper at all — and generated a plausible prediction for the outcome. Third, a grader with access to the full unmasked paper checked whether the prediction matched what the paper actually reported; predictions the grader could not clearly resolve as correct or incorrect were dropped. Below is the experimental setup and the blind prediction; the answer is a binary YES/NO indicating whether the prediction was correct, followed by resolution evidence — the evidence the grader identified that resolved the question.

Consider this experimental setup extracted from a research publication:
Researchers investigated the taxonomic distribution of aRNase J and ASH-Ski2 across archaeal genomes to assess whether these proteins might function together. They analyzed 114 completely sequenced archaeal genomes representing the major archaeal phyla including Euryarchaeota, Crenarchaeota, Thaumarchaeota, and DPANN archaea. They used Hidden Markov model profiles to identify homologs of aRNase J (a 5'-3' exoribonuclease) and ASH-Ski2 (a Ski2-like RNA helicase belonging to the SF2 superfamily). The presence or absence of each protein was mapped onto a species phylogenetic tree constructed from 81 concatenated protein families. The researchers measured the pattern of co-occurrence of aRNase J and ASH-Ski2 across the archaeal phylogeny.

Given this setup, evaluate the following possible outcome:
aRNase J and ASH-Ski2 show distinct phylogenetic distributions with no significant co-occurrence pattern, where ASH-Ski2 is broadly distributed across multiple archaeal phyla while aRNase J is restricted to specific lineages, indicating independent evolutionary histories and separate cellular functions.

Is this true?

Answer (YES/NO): NO